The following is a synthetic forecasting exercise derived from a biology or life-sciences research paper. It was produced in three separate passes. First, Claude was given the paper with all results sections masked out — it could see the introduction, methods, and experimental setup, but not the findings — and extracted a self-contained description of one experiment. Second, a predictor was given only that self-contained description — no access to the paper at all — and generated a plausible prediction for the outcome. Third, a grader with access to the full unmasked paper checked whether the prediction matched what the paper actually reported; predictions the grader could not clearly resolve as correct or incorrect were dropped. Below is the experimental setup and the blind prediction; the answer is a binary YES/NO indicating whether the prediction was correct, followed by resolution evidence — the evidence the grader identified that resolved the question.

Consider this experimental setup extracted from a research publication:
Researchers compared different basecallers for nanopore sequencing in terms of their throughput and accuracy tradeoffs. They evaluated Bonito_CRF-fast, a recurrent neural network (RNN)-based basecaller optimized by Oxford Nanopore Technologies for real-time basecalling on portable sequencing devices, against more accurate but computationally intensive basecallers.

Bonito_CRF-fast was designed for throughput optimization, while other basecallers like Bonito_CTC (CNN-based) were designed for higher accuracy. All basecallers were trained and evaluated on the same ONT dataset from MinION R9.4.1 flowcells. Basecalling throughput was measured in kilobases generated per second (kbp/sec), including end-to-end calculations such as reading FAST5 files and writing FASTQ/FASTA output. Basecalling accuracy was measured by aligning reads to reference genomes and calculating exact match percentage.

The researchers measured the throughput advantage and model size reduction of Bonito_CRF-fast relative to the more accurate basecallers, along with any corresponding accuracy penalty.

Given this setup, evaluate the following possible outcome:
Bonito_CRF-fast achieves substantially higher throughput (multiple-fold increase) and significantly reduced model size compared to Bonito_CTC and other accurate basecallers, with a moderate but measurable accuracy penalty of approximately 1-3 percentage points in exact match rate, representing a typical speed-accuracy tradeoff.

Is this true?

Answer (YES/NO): NO